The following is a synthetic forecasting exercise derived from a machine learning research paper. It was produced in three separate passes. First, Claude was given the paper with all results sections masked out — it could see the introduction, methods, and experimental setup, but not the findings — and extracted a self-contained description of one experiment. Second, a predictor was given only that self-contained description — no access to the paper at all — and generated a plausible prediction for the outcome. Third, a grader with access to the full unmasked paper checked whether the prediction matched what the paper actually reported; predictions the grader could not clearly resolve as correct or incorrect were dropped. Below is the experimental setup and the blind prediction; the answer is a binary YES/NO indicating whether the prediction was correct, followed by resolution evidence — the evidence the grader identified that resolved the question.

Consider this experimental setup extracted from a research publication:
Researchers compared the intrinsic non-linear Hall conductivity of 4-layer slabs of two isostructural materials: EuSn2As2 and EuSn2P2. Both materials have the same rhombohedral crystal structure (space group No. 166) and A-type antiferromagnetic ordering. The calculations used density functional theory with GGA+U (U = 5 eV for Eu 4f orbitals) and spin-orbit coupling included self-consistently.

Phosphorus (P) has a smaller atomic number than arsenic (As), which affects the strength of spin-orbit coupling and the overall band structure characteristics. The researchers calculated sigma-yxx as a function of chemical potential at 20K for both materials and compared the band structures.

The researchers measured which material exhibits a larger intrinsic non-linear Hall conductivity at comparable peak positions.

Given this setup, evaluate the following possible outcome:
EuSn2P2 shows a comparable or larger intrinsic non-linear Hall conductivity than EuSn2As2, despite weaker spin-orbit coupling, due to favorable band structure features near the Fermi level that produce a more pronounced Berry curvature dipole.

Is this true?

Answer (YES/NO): NO